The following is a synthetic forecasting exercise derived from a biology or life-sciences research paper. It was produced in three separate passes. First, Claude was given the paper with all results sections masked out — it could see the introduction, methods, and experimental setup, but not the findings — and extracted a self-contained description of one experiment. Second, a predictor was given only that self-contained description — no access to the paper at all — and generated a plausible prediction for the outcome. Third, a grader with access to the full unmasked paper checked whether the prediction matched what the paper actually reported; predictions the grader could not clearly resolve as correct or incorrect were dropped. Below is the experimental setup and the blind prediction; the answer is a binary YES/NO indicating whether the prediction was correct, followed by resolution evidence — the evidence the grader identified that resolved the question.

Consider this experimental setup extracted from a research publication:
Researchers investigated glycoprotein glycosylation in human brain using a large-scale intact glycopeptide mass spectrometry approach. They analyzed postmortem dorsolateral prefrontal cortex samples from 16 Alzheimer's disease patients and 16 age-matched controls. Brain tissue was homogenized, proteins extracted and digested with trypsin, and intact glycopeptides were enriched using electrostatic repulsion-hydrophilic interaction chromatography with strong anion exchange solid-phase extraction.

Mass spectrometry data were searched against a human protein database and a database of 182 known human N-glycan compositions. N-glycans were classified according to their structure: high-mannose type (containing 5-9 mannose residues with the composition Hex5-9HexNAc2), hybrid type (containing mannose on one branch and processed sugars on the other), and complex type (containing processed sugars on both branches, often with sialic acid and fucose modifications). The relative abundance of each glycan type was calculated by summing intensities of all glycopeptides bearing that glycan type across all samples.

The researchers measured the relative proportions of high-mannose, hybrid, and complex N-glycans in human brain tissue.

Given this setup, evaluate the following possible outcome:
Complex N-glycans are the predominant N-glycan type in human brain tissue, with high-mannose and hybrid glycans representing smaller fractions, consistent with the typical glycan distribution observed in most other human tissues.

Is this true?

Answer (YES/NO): NO